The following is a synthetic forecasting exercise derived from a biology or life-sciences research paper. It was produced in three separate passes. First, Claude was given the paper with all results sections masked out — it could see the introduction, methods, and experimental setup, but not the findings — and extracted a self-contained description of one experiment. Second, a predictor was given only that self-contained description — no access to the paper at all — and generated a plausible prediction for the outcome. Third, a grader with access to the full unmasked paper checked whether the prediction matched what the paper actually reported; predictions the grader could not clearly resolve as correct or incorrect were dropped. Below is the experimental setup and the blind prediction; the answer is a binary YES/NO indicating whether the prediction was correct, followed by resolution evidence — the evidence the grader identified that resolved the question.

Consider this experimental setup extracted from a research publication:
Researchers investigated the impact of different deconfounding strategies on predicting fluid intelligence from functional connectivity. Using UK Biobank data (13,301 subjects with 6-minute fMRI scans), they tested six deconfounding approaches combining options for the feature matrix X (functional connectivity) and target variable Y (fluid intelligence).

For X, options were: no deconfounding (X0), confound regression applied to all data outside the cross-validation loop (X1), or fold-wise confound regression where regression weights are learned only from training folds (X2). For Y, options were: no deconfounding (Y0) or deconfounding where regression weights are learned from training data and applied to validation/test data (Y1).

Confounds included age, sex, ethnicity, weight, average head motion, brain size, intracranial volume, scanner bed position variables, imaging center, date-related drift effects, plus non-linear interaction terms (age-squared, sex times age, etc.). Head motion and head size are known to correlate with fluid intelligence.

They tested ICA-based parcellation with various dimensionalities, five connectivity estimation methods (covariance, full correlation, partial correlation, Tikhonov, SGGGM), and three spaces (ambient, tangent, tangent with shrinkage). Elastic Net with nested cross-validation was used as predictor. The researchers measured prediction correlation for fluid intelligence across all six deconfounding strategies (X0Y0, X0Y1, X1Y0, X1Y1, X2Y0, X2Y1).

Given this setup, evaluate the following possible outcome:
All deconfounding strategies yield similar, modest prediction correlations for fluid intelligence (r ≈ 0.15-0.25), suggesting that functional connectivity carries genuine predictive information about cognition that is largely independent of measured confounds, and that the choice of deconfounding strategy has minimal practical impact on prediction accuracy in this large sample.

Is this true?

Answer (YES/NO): NO